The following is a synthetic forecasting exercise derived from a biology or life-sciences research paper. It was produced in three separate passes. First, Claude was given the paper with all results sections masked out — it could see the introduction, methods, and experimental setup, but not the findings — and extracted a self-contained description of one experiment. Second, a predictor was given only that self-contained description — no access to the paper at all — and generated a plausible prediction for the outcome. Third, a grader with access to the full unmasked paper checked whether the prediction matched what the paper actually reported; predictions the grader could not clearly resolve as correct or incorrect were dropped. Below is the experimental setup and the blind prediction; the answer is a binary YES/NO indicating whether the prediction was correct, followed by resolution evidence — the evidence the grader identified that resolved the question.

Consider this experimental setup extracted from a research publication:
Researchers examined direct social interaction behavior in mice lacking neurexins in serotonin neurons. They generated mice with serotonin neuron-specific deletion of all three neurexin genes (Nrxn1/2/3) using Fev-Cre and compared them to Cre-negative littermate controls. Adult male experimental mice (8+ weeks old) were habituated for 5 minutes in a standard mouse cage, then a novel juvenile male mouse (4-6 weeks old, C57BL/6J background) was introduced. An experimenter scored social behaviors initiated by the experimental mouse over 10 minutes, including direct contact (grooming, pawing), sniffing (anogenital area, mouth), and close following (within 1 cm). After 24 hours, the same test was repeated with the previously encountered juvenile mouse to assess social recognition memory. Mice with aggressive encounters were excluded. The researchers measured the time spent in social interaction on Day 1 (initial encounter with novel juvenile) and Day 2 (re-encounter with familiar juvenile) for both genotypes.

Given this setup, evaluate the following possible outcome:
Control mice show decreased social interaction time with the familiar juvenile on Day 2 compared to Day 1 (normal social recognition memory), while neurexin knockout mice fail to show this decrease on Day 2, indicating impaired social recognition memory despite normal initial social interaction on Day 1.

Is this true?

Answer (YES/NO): NO